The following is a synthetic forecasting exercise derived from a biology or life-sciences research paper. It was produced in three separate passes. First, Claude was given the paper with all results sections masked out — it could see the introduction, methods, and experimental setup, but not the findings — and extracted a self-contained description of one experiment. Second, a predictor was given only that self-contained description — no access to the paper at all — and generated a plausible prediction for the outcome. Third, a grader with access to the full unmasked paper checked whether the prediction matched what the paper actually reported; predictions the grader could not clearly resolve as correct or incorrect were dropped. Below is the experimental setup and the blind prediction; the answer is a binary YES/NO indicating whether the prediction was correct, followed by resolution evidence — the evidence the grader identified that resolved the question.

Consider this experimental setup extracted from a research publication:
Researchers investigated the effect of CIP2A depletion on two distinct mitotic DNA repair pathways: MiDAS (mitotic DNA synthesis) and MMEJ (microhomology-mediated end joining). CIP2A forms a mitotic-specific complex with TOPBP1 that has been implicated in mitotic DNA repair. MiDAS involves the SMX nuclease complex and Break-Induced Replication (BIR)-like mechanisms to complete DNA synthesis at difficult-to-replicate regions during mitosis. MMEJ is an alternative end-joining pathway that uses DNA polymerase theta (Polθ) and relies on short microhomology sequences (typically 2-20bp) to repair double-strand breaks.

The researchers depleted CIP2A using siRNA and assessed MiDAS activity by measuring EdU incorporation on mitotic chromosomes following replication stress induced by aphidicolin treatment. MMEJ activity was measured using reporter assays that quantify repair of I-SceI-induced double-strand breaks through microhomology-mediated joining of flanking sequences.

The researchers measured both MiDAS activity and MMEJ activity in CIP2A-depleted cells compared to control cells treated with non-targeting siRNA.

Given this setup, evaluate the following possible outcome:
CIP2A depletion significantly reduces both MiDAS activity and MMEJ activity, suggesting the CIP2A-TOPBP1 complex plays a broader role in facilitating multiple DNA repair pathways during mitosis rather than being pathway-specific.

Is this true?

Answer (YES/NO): YES